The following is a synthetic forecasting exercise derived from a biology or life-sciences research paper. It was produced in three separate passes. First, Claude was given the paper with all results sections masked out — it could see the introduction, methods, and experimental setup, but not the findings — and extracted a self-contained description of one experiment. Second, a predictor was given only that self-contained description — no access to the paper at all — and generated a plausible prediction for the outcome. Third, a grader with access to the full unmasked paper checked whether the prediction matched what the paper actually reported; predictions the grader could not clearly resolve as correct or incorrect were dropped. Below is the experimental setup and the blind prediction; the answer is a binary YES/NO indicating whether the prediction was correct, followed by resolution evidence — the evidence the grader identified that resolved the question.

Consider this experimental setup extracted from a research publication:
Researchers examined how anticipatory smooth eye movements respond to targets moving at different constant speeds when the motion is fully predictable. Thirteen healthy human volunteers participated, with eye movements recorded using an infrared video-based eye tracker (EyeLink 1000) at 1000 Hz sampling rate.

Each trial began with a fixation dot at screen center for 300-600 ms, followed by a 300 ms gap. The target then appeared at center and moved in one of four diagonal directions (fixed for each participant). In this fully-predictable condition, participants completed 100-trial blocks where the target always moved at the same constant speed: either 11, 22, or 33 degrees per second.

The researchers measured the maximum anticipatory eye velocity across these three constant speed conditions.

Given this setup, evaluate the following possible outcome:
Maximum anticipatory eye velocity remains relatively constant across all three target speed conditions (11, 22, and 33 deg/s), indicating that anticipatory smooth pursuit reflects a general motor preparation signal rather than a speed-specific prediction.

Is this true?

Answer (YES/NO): NO